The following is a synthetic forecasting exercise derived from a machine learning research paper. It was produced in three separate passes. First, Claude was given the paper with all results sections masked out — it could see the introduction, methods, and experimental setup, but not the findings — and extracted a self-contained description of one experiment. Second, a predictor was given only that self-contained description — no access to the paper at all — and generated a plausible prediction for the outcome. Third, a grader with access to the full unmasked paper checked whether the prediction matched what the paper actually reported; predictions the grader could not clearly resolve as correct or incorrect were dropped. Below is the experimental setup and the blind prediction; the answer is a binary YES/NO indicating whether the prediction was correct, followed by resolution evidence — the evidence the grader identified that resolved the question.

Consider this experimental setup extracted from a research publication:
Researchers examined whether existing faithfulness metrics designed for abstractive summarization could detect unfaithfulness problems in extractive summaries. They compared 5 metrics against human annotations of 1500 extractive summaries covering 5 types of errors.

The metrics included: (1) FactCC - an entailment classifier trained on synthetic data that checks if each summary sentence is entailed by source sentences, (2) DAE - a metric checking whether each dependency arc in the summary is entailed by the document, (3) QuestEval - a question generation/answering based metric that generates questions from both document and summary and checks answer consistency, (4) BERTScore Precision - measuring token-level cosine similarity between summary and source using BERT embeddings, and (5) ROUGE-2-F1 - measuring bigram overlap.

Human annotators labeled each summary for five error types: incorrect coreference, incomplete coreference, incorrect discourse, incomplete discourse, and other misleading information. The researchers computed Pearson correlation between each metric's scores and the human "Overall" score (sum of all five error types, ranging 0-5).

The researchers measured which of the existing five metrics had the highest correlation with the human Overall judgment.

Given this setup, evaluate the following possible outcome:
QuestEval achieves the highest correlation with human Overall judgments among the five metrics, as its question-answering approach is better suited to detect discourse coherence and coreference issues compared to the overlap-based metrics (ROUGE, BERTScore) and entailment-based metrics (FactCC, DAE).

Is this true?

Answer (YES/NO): NO